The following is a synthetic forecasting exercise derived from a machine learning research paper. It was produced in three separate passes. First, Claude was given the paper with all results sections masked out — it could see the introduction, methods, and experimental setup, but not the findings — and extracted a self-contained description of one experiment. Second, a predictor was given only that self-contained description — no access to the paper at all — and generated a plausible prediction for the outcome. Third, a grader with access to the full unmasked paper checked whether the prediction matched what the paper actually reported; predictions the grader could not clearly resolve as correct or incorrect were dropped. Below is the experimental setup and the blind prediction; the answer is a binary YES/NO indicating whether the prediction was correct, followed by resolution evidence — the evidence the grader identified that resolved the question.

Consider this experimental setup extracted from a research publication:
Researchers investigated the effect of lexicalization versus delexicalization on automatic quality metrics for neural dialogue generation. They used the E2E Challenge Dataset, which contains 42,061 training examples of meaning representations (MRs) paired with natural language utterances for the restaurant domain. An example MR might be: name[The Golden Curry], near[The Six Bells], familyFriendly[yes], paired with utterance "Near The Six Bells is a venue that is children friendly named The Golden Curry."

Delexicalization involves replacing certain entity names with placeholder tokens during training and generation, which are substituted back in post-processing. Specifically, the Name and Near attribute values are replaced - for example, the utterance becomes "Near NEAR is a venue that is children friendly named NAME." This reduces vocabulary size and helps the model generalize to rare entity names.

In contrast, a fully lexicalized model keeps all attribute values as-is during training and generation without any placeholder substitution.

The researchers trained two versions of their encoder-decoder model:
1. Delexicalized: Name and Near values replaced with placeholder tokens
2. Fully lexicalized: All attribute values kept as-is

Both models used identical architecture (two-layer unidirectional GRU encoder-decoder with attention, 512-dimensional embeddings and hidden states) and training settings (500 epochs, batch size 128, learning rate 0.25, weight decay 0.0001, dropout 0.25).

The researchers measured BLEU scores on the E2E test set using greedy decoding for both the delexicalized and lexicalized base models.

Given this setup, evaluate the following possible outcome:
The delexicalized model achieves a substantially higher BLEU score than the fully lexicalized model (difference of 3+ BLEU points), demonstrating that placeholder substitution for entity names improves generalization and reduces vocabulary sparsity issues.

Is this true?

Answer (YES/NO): YES